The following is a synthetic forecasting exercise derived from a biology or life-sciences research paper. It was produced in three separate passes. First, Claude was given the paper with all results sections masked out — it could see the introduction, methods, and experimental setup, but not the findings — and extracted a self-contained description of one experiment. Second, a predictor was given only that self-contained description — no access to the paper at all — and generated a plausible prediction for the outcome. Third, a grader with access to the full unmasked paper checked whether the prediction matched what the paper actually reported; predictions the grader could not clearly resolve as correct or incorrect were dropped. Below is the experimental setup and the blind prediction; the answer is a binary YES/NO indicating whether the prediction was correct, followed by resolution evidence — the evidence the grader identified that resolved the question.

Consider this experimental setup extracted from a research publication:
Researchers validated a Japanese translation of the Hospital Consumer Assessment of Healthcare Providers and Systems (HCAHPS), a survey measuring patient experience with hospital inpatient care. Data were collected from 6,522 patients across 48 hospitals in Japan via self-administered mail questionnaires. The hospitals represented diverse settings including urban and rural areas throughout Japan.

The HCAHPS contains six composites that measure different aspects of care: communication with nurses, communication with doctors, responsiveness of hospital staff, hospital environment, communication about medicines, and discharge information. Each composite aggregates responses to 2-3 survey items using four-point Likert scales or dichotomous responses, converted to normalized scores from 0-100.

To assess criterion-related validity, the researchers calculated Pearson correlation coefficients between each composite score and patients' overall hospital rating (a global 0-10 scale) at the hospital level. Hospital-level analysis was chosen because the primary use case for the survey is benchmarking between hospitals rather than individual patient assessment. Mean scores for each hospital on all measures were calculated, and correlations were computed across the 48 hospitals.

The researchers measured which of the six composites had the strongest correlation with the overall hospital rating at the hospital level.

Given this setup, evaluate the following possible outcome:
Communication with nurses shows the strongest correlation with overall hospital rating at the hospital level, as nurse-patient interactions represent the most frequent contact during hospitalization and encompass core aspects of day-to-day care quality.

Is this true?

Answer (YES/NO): NO